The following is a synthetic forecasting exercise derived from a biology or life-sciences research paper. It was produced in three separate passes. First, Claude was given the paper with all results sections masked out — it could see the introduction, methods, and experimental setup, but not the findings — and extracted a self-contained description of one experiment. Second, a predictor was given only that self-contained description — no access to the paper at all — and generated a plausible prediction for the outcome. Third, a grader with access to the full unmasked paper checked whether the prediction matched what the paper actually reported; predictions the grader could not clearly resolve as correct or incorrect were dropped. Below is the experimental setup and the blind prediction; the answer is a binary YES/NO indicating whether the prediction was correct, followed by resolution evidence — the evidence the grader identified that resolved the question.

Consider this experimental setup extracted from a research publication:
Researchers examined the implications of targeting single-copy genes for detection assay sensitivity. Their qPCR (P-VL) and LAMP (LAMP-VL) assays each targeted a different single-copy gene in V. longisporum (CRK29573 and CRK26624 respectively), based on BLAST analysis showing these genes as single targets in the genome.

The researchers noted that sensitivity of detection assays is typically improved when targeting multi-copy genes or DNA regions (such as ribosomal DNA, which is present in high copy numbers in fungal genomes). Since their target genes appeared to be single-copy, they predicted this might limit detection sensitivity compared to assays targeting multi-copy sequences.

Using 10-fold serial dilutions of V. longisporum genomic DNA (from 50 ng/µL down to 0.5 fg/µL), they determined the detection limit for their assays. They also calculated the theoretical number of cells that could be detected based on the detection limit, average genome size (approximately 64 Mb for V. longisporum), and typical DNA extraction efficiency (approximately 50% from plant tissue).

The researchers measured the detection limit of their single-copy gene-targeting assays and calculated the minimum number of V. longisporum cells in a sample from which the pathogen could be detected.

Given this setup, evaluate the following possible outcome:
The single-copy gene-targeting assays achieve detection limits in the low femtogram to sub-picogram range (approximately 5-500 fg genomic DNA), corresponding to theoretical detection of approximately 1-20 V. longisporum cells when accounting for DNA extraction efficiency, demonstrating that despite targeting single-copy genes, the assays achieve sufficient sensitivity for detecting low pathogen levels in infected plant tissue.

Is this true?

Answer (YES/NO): NO